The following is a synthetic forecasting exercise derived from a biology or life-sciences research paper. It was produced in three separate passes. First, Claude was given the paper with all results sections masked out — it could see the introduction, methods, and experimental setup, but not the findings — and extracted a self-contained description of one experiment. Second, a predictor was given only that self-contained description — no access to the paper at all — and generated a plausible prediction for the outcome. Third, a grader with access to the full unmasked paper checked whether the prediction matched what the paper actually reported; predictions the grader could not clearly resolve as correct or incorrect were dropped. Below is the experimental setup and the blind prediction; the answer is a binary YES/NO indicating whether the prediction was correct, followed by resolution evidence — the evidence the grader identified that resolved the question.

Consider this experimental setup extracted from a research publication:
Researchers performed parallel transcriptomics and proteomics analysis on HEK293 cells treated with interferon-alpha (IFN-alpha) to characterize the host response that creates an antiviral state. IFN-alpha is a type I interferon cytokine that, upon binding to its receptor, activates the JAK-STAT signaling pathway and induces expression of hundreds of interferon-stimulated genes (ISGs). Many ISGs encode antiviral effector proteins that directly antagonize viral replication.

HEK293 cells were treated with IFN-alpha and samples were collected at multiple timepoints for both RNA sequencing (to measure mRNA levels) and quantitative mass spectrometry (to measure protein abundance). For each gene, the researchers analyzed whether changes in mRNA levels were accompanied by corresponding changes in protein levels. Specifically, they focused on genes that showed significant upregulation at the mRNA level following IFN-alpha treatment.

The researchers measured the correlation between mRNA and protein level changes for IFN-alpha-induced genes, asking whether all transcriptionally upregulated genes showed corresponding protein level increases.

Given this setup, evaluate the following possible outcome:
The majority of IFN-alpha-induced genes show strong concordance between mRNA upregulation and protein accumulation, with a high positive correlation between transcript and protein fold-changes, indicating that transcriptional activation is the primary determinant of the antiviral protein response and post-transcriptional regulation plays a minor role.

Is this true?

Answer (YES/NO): NO